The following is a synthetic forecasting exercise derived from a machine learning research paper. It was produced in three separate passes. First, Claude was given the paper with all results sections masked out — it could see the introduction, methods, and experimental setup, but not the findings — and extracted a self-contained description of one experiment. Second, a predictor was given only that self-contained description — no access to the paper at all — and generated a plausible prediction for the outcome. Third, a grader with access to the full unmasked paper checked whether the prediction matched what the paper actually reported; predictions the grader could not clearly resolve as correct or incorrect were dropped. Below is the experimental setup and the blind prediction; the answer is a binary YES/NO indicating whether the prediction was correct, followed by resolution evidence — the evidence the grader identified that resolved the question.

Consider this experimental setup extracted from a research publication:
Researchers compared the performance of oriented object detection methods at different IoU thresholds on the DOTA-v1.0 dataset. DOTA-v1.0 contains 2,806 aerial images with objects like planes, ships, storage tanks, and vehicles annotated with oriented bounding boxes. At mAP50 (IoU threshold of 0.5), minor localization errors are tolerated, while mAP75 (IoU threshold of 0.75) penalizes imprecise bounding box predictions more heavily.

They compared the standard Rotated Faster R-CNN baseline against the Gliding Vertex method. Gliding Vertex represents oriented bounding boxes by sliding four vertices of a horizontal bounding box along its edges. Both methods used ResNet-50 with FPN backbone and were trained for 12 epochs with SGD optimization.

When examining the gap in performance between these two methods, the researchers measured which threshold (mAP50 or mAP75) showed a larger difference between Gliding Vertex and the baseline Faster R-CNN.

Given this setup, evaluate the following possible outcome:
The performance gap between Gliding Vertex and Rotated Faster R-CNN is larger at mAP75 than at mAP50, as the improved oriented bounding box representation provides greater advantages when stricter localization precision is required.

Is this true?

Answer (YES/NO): YES